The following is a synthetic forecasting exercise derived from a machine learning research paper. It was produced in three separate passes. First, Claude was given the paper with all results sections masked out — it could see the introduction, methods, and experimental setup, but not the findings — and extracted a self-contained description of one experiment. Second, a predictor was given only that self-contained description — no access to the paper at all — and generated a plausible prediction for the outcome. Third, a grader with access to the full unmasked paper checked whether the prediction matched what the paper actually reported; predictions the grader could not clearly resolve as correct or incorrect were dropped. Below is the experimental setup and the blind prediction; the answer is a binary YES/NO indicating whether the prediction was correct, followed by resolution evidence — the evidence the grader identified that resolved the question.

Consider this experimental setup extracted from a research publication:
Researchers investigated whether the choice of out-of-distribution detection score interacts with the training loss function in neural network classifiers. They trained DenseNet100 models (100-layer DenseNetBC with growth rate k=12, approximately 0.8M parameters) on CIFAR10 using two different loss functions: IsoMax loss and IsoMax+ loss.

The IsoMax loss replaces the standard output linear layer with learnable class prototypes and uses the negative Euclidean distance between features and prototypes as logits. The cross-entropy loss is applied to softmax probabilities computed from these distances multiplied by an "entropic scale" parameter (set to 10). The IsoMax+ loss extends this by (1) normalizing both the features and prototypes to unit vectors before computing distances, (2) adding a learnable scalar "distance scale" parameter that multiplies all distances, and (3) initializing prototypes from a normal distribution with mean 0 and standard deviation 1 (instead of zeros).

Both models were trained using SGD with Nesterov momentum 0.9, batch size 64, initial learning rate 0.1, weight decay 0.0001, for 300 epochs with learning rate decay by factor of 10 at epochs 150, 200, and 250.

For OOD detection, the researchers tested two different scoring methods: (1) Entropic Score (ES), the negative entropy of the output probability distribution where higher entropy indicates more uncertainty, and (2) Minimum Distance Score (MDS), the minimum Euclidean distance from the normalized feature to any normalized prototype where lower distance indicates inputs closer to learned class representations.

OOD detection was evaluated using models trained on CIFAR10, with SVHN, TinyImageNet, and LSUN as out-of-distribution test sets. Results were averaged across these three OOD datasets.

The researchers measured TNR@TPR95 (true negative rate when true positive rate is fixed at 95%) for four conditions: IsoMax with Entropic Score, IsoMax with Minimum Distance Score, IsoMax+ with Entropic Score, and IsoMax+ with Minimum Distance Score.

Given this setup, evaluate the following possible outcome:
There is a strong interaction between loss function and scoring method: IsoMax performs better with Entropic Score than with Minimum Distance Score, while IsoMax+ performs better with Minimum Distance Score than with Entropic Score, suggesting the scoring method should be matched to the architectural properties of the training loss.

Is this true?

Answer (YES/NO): YES